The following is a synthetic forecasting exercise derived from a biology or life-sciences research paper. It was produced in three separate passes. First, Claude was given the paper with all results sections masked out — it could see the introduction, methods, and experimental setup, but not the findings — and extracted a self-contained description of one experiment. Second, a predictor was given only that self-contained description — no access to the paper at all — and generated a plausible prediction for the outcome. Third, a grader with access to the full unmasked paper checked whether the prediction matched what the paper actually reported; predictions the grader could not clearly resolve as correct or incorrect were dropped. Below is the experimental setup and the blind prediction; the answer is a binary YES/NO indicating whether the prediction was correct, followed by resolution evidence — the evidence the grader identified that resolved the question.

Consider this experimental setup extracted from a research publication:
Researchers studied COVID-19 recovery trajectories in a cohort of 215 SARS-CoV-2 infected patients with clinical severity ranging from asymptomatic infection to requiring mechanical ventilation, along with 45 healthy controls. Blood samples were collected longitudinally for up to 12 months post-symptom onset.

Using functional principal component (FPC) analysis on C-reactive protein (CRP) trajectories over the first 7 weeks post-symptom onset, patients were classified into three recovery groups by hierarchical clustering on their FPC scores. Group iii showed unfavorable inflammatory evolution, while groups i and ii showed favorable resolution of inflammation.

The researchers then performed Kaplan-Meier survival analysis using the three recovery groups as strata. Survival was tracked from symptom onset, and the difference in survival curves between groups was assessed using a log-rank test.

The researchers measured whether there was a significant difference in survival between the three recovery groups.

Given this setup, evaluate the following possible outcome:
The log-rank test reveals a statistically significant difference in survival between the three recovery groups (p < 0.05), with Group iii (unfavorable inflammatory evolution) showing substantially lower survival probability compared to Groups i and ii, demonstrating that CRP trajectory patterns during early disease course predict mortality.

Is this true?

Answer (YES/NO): YES